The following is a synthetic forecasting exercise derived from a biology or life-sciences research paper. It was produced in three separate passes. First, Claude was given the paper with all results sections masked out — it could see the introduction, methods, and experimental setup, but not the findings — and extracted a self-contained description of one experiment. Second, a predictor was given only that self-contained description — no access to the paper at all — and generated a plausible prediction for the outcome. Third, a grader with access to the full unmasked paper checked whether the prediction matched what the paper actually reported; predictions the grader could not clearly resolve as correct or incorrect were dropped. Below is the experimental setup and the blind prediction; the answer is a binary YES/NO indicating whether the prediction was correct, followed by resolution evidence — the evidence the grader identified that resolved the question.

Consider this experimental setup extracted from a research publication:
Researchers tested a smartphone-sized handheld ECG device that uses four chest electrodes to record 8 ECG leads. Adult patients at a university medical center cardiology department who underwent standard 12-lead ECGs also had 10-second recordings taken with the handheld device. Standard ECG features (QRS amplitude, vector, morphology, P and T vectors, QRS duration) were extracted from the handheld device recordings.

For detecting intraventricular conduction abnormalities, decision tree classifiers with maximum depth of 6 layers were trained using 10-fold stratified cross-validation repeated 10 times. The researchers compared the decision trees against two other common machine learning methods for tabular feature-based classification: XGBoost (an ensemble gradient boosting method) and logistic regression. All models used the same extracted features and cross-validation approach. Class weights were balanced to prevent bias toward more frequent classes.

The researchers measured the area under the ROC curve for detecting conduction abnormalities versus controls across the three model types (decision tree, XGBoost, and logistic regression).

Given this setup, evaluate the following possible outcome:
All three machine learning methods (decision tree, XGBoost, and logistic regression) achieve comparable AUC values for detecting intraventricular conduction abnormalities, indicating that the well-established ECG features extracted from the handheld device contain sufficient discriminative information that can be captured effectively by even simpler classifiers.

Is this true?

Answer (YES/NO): YES